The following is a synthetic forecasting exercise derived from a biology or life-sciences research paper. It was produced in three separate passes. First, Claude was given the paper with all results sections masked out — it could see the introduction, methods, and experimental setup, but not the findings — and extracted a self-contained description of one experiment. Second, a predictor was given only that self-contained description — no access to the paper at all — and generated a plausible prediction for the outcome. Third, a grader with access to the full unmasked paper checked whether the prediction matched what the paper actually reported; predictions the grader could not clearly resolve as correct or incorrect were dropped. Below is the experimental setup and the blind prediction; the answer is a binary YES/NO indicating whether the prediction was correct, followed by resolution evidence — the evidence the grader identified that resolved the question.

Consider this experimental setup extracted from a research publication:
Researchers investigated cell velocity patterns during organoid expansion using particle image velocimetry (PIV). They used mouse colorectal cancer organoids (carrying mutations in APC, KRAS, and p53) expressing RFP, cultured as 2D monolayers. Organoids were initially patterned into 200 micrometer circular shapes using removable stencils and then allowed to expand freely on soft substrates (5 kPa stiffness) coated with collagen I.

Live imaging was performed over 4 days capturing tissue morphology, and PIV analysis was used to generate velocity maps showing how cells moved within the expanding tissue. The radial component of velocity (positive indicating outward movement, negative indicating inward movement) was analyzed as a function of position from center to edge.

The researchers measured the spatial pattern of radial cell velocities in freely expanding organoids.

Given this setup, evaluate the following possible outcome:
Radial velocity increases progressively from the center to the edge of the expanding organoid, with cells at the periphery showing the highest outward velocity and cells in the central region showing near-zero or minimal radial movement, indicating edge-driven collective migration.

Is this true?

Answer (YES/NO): YES